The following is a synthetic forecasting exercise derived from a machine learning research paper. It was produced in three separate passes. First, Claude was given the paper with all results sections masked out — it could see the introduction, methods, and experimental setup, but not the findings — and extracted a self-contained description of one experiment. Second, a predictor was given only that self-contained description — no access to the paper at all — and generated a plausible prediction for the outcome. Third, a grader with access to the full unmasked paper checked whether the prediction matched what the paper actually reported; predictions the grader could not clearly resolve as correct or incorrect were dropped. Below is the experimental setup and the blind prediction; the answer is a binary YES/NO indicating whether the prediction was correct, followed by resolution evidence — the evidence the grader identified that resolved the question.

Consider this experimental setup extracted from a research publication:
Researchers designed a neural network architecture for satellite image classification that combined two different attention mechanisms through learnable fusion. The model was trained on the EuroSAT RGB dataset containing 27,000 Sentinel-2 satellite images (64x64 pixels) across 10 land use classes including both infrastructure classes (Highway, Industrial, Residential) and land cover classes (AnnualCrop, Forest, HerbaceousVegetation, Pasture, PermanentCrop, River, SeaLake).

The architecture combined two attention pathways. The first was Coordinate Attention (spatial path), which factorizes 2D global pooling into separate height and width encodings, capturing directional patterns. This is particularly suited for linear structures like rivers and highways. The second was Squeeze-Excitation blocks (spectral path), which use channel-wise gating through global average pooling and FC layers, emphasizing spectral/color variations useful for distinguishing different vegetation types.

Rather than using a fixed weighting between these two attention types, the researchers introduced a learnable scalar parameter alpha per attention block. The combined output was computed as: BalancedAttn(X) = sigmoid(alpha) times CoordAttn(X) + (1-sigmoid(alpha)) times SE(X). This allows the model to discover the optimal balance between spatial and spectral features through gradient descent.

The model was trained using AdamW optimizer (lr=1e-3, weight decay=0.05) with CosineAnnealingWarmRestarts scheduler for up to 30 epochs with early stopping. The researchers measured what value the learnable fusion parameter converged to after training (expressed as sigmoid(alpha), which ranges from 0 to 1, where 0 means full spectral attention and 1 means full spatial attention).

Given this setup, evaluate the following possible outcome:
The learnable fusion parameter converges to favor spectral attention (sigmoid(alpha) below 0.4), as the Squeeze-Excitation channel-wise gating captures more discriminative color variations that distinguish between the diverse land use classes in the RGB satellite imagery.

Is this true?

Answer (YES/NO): NO